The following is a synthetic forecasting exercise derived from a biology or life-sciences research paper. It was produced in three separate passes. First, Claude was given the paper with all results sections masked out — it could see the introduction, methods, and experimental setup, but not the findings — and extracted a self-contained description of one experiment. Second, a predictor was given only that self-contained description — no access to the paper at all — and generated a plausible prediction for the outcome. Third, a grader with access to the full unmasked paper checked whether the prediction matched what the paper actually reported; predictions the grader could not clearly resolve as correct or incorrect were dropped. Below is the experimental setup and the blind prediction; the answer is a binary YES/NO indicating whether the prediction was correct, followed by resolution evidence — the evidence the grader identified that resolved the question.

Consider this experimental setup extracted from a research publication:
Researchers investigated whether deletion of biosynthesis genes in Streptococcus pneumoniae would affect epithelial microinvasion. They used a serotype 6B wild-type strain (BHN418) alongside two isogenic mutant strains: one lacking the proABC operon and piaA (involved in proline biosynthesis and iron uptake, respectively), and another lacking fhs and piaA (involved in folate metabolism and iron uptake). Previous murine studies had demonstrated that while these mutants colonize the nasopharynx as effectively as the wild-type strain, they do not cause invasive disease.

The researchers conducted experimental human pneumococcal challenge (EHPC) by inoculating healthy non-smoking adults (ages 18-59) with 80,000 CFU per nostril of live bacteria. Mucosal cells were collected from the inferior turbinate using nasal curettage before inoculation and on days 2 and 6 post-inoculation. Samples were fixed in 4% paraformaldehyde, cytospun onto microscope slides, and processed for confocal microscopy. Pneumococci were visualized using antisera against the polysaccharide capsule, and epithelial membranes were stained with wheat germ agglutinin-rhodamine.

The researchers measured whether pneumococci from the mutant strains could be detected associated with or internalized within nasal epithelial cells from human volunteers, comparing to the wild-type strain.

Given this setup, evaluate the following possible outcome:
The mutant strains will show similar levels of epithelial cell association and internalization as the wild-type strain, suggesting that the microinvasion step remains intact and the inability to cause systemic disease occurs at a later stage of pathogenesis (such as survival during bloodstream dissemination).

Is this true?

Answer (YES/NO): YES